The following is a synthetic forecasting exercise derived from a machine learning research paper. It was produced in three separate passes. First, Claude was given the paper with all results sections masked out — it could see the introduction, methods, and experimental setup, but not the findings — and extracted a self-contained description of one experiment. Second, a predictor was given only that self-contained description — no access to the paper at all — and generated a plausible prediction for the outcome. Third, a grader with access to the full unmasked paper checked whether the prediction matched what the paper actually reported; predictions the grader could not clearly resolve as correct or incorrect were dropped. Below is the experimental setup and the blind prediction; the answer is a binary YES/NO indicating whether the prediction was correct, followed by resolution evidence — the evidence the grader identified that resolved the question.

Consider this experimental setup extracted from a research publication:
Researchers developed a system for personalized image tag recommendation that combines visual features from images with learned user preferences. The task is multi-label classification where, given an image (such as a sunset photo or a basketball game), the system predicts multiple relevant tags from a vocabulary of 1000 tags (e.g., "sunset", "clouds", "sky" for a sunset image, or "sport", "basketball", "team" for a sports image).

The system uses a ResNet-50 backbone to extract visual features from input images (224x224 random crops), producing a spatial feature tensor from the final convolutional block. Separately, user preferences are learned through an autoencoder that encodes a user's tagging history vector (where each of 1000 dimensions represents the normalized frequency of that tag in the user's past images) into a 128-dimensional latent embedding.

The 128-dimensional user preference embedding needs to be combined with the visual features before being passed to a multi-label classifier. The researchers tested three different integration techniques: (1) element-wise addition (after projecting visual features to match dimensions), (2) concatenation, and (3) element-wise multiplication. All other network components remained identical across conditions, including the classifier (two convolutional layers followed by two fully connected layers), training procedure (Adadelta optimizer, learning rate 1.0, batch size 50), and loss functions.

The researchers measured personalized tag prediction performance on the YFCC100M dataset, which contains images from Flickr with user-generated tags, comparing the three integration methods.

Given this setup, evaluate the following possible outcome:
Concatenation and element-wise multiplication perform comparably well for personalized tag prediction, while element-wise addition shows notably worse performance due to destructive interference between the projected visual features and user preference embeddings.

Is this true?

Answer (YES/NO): NO